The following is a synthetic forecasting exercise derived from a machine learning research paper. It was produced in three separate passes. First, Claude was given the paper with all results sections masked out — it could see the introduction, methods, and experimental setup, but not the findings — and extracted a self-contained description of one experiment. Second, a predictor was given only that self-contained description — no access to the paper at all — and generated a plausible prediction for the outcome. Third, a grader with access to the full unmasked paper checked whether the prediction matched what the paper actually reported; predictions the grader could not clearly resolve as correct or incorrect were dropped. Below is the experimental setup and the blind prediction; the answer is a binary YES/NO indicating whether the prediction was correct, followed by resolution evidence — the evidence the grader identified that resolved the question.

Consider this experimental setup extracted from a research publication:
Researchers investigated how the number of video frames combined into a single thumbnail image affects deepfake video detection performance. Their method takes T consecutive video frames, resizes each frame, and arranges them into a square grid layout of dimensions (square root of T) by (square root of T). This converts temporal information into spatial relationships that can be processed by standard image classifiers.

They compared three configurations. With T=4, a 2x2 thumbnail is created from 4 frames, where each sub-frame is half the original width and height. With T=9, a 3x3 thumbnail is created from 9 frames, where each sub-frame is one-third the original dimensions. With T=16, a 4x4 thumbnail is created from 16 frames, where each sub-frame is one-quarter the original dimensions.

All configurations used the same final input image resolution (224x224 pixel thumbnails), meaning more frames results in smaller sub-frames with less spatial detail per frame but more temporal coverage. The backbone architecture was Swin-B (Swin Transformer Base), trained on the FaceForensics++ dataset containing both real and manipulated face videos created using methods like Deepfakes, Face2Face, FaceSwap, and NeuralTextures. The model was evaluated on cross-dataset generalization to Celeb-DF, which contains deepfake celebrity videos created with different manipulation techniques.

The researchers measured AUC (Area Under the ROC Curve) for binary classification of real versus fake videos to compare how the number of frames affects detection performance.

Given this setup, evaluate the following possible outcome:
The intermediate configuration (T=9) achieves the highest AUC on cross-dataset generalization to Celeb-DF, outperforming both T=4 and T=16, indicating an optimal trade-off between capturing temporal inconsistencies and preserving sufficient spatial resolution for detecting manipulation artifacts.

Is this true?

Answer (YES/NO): NO